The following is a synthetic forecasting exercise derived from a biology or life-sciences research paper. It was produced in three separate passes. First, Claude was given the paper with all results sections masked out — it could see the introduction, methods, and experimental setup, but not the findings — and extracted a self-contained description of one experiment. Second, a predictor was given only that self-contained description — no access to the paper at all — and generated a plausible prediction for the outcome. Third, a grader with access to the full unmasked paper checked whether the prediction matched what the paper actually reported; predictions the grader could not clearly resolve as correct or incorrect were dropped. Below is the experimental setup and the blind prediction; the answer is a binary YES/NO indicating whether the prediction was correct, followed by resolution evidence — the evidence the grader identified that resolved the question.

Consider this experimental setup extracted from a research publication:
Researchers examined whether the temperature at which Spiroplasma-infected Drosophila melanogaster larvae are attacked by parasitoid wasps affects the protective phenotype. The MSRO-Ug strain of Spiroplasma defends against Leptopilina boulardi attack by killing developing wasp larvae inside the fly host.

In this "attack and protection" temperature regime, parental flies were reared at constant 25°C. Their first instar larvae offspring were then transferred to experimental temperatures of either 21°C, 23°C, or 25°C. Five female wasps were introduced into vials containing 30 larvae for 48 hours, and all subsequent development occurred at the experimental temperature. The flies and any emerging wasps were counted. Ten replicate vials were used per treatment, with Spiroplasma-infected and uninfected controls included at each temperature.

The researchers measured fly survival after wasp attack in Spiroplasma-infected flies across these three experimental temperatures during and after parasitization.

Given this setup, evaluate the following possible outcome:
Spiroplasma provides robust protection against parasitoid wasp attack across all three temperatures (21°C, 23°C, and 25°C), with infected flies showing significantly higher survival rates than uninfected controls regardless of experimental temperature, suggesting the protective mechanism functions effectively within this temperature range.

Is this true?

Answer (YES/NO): YES